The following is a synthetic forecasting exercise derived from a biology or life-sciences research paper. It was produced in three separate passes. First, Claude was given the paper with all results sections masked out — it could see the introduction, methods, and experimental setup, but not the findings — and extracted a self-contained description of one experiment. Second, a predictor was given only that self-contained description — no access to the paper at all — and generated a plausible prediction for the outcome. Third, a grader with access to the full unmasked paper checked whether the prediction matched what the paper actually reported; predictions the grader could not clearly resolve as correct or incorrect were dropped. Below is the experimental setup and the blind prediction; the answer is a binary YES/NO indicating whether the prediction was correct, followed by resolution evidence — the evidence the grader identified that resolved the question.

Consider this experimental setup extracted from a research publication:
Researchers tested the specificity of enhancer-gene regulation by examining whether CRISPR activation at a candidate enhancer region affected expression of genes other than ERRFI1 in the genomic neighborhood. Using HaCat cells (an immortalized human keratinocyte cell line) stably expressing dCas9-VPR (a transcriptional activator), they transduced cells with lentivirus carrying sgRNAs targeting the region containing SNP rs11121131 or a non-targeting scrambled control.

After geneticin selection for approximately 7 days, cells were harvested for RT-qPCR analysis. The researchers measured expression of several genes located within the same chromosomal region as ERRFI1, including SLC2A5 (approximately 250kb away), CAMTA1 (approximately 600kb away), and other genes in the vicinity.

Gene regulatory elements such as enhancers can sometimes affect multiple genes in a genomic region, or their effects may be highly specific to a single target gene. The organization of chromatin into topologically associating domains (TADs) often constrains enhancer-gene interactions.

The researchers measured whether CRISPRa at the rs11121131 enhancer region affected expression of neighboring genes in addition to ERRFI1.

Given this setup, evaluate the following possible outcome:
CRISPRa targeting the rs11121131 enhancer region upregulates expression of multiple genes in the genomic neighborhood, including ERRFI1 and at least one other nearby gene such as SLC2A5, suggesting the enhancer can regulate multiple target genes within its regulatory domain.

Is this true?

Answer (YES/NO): NO